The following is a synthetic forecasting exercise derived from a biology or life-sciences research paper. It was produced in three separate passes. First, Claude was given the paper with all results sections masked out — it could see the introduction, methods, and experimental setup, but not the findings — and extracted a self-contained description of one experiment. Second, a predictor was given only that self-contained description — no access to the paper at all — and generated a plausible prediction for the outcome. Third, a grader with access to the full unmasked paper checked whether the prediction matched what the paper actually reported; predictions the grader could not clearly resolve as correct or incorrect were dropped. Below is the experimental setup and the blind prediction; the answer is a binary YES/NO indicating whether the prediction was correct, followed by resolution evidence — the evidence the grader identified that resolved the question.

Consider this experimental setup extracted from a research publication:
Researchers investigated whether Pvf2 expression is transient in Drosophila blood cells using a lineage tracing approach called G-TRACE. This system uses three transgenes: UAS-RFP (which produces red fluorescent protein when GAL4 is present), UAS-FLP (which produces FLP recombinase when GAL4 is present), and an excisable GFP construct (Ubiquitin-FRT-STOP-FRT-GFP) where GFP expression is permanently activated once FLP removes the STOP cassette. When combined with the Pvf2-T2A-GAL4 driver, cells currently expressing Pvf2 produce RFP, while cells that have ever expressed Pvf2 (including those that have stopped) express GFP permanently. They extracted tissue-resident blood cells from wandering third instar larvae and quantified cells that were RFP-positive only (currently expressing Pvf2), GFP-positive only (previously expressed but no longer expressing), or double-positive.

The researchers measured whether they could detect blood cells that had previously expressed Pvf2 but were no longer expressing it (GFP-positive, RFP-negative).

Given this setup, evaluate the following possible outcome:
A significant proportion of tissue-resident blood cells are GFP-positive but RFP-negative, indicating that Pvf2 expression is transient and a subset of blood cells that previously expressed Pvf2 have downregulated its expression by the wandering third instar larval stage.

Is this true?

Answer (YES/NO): YES